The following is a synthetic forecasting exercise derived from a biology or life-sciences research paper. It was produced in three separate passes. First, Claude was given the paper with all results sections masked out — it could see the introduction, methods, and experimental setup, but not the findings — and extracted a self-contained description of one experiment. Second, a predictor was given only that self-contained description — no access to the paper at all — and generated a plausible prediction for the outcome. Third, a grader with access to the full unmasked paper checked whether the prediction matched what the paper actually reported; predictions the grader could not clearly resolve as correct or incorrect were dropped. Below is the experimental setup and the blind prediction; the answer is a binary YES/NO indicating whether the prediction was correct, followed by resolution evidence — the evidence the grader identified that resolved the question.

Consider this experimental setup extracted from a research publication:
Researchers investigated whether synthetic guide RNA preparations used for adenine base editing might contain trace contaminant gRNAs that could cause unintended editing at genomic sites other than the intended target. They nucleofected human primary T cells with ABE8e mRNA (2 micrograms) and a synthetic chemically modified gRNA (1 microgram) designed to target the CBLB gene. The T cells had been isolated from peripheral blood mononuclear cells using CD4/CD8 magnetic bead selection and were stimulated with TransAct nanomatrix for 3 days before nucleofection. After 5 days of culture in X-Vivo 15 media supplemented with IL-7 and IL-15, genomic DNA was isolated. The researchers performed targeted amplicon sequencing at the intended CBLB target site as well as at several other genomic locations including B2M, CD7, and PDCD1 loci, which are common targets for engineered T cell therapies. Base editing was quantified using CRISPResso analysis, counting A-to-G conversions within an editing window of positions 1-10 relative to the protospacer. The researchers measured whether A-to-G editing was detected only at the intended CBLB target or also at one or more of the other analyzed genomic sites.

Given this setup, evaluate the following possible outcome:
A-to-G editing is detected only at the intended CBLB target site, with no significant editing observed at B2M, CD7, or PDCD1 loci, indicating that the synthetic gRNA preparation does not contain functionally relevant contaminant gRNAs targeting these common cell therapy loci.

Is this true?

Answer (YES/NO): NO